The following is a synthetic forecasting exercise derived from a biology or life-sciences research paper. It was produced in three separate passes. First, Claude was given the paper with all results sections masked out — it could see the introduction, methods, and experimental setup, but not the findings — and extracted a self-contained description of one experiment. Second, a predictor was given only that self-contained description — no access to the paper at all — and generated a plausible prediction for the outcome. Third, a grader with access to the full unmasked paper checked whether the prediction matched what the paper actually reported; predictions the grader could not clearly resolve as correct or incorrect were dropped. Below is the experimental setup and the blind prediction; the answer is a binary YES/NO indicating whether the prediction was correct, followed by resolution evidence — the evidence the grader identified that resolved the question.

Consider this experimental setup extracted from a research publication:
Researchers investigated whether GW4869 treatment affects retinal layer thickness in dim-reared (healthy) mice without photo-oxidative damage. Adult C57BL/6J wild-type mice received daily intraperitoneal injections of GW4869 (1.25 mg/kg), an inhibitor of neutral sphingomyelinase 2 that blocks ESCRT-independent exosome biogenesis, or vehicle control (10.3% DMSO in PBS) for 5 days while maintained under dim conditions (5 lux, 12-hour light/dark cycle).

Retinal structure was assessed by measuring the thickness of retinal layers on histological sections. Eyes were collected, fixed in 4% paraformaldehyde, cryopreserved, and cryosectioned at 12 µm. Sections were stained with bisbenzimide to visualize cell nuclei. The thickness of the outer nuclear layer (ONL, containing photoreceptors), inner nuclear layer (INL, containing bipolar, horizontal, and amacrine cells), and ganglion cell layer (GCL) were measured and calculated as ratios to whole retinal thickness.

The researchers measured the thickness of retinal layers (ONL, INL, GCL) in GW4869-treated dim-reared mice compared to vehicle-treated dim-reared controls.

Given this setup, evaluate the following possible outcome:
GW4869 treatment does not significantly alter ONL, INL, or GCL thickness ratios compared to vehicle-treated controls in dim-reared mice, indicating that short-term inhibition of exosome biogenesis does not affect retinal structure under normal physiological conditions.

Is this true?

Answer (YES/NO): YES